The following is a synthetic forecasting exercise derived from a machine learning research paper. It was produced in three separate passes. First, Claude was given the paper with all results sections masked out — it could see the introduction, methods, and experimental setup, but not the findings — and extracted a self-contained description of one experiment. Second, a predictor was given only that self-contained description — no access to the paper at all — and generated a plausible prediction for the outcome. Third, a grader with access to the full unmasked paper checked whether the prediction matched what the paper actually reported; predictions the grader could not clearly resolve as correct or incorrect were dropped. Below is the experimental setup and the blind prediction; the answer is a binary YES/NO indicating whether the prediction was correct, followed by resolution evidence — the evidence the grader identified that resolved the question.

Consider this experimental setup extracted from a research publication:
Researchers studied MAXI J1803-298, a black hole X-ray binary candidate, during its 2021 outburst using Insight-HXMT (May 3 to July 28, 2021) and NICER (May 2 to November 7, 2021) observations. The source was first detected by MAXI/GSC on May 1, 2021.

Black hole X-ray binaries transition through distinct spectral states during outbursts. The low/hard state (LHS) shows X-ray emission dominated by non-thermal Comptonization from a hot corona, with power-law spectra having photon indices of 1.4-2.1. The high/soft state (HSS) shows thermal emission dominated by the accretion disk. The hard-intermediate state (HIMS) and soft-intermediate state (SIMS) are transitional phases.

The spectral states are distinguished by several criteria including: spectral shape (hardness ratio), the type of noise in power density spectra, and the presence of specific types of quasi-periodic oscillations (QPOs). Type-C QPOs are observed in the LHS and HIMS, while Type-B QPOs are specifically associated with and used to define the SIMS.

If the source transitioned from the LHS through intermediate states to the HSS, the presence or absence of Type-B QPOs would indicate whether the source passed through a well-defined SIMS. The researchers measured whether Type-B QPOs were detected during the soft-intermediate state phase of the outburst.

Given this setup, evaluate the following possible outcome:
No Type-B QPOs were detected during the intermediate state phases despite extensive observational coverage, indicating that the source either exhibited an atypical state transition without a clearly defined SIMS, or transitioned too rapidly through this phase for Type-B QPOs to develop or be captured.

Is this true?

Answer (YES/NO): NO